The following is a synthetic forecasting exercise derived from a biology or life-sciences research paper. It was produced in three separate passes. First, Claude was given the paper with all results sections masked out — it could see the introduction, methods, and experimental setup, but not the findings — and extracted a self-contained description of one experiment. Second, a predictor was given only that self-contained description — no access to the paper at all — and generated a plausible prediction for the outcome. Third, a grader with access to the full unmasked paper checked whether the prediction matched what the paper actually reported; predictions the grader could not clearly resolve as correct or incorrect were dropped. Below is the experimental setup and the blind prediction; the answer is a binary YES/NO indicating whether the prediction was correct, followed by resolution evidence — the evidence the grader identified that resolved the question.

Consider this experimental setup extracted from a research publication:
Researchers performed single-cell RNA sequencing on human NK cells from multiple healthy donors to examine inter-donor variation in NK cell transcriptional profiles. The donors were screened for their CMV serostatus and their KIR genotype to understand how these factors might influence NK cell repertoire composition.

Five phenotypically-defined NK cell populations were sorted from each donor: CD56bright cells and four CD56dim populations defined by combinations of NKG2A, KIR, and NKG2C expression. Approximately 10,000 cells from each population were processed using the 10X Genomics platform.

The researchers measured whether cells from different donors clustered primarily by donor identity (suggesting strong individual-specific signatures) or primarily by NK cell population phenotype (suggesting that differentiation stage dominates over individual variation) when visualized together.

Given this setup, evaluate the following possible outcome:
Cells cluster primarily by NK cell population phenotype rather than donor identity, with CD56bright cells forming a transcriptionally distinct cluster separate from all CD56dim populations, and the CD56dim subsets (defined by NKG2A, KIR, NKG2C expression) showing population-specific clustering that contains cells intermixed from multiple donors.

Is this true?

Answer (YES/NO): NO